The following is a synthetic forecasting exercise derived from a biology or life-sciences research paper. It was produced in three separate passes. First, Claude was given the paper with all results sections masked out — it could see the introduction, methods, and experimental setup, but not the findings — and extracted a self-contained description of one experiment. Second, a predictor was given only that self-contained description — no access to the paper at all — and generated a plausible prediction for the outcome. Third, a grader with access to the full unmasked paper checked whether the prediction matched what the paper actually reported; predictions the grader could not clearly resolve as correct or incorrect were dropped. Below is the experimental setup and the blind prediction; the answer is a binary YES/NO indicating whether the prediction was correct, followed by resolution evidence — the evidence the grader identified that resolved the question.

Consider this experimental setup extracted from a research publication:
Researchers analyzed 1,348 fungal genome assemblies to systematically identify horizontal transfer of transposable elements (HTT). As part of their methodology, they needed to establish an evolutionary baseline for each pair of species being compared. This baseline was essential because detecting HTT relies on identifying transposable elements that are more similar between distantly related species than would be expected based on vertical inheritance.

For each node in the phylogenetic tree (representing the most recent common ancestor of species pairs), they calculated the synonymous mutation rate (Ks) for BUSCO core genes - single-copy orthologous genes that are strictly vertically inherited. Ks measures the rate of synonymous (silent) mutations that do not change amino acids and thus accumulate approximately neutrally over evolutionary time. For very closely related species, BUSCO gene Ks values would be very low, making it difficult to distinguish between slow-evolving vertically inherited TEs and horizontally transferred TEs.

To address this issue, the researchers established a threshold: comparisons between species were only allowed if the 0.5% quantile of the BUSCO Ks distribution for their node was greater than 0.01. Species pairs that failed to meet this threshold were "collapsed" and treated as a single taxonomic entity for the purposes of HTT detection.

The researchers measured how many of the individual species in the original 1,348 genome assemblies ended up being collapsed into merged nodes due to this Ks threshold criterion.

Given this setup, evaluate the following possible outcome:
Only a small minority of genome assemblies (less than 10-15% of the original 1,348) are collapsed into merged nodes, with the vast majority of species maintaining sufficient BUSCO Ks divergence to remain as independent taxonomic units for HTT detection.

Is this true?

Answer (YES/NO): NO